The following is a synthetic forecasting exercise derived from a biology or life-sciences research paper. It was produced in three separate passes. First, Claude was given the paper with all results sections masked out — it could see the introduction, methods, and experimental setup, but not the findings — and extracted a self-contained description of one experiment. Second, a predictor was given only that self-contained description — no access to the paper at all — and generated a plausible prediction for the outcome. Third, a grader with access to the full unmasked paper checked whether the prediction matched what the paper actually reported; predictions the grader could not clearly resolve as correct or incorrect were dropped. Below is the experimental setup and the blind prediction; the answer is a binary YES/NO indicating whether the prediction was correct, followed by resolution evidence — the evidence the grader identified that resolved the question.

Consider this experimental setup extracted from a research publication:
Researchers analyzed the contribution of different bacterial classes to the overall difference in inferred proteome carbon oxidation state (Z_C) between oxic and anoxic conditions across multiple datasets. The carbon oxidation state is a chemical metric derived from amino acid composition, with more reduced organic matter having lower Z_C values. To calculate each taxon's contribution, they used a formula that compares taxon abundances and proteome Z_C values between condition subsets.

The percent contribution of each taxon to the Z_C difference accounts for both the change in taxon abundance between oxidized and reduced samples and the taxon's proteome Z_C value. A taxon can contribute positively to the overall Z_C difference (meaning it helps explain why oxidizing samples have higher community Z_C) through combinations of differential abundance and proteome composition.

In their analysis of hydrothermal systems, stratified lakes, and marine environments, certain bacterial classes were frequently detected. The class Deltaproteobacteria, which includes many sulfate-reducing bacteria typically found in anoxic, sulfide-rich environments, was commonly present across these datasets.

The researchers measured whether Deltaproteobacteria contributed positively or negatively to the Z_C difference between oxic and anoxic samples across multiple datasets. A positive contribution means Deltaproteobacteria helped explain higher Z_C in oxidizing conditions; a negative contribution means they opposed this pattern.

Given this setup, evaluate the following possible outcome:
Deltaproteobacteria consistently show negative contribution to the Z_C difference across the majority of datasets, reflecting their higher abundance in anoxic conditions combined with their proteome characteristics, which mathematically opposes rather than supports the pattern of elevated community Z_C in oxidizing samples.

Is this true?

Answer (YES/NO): NO